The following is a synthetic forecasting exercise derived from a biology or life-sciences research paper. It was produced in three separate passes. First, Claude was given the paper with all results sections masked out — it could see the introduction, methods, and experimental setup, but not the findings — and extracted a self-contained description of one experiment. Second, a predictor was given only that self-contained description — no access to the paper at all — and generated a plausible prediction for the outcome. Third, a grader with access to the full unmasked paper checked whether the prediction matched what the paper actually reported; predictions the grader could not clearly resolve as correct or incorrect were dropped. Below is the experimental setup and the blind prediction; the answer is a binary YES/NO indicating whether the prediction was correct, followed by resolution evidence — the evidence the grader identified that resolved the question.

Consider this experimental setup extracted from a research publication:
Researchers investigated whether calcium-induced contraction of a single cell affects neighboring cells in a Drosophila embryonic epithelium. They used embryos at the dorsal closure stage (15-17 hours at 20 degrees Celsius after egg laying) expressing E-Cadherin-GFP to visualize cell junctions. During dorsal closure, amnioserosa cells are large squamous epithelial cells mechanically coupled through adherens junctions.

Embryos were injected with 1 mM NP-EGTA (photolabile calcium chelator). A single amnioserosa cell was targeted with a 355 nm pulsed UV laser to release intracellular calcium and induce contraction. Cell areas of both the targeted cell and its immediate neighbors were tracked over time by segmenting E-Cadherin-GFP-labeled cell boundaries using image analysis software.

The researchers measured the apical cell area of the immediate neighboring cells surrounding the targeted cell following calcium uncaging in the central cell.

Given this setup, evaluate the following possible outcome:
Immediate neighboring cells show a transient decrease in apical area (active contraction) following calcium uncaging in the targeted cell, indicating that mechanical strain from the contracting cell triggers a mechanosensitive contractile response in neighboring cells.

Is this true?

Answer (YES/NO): NO